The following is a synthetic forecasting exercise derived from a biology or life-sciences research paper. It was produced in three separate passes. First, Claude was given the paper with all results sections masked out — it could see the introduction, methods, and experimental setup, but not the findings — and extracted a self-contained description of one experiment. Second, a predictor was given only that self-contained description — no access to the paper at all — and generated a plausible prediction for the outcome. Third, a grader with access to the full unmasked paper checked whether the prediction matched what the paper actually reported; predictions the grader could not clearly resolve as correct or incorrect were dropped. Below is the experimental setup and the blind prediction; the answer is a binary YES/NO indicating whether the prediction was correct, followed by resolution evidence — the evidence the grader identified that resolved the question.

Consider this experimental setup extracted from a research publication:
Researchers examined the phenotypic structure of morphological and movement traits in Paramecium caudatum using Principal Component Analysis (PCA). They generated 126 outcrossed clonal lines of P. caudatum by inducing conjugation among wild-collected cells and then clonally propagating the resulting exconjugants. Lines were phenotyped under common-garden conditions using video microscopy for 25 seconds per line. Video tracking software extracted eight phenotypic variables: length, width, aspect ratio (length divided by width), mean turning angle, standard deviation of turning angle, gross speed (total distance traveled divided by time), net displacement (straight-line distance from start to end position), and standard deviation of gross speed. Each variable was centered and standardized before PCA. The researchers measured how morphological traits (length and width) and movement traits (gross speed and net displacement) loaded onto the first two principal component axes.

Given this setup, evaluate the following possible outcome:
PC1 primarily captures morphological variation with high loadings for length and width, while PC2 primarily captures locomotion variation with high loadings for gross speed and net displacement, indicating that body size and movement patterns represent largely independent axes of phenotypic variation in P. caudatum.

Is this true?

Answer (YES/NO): NO